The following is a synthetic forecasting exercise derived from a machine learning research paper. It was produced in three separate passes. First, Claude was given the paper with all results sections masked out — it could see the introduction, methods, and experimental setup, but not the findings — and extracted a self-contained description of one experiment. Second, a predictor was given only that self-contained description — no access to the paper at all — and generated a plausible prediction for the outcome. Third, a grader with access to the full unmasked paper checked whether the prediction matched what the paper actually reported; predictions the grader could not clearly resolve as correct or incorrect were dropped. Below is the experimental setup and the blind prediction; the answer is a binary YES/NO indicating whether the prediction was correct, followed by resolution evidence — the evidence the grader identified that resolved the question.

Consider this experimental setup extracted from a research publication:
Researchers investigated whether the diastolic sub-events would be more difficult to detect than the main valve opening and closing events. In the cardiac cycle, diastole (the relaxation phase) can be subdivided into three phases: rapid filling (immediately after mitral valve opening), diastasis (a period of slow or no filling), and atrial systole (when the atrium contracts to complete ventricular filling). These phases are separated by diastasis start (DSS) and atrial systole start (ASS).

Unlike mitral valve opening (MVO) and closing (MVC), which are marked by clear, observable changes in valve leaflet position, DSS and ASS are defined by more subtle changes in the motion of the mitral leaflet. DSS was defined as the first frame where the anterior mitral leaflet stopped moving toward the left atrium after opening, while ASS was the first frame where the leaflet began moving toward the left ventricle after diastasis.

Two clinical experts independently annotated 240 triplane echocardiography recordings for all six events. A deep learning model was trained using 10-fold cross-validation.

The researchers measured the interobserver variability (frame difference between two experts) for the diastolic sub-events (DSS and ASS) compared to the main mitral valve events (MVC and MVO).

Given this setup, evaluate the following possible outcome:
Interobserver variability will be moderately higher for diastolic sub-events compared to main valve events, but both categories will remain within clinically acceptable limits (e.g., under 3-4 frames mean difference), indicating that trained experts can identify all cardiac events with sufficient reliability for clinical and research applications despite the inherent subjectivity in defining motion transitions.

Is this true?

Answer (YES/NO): YES